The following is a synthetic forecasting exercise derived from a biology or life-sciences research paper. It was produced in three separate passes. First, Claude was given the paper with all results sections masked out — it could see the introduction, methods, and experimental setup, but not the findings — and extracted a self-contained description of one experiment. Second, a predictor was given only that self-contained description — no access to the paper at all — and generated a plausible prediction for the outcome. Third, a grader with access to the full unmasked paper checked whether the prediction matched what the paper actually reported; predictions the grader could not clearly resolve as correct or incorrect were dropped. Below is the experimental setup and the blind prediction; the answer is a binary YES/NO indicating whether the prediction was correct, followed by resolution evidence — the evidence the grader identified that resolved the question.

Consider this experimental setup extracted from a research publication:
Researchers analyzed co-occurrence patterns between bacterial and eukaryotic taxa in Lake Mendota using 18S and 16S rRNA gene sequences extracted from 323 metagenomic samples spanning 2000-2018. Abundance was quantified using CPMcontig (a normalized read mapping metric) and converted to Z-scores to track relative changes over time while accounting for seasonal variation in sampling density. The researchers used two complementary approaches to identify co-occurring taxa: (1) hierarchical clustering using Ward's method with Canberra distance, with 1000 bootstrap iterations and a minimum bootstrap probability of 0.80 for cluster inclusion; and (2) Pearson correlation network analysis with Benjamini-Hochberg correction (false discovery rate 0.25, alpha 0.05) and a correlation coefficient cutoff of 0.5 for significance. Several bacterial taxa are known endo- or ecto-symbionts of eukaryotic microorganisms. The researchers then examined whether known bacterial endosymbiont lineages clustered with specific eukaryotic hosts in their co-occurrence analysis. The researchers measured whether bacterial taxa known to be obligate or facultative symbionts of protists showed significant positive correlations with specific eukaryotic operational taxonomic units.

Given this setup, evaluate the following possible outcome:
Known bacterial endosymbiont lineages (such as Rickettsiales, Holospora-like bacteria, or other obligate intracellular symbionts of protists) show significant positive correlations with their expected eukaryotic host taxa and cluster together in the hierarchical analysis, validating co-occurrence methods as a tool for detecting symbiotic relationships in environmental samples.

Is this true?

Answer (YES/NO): YES